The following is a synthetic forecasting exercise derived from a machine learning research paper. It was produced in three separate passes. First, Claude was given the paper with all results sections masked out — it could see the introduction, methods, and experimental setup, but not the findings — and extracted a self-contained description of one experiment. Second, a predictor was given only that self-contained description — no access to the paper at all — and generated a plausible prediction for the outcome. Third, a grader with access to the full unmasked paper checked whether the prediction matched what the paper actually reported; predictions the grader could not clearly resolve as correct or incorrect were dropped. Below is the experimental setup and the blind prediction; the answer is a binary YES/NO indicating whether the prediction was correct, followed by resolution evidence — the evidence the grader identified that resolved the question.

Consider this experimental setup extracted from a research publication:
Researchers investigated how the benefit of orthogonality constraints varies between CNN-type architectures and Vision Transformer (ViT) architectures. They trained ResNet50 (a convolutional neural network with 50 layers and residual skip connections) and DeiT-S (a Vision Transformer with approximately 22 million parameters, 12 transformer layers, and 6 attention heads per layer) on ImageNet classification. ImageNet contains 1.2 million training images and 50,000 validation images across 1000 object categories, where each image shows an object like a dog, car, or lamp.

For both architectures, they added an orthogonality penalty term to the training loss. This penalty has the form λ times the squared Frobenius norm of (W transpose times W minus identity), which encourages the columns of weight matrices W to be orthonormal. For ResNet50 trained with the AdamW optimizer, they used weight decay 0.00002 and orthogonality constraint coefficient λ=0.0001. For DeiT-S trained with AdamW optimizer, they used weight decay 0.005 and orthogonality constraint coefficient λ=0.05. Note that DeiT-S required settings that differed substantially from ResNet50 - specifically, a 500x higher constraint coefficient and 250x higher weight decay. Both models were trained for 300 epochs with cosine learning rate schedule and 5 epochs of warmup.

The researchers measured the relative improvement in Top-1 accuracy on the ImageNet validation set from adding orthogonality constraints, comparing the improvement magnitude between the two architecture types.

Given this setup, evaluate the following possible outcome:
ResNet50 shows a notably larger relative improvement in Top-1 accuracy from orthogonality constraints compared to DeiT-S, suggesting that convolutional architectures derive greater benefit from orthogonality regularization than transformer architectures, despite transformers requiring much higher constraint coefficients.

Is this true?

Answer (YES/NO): YES